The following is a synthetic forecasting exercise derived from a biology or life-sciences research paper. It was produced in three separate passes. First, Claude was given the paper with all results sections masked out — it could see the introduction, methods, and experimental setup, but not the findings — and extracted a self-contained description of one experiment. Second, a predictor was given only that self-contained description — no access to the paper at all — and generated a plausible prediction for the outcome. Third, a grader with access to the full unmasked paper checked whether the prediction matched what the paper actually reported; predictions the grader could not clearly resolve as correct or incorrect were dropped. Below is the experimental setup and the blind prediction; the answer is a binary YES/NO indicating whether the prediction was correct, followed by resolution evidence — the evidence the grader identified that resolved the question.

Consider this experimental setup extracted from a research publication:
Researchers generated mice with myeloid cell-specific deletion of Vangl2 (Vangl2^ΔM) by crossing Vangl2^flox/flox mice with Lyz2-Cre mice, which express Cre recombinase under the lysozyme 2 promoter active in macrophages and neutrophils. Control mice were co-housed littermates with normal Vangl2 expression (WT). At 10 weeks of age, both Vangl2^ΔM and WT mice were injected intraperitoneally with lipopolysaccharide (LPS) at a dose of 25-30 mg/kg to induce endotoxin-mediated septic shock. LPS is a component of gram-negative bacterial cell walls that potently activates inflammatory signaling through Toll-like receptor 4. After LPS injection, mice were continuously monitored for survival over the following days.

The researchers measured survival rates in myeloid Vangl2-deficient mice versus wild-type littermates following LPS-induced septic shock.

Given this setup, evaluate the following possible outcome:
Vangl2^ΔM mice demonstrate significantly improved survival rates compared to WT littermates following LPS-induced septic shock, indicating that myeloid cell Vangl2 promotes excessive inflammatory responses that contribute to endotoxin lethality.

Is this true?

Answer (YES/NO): NO